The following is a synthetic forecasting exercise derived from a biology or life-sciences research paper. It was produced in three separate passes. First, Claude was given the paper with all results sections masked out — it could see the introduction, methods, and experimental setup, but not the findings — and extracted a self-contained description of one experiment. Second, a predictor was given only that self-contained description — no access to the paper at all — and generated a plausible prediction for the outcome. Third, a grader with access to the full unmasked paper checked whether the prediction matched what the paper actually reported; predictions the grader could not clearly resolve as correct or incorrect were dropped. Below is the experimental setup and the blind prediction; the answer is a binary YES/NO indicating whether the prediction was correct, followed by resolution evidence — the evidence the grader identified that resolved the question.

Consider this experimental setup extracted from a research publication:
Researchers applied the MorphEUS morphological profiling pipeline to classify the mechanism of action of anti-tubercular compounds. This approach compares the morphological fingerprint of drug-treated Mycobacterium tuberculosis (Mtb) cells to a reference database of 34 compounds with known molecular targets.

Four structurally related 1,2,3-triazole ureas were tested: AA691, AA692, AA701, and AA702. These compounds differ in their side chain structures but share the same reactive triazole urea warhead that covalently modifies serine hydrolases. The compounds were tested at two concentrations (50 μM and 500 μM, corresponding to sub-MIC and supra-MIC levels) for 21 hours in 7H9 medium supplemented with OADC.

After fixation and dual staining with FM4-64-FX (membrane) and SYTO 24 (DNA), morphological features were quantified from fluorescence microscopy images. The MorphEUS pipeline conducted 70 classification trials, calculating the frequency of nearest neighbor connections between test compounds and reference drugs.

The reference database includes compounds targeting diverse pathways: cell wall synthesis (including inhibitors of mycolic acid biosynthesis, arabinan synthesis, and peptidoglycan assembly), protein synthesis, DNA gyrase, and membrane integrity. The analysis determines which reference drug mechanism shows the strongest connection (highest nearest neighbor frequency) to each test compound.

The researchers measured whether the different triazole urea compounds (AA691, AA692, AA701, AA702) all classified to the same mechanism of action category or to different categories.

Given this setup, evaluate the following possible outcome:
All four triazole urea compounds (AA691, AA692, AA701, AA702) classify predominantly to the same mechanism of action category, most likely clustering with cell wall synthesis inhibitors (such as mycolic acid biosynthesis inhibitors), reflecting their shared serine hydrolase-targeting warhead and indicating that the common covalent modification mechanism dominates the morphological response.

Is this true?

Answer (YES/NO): NO